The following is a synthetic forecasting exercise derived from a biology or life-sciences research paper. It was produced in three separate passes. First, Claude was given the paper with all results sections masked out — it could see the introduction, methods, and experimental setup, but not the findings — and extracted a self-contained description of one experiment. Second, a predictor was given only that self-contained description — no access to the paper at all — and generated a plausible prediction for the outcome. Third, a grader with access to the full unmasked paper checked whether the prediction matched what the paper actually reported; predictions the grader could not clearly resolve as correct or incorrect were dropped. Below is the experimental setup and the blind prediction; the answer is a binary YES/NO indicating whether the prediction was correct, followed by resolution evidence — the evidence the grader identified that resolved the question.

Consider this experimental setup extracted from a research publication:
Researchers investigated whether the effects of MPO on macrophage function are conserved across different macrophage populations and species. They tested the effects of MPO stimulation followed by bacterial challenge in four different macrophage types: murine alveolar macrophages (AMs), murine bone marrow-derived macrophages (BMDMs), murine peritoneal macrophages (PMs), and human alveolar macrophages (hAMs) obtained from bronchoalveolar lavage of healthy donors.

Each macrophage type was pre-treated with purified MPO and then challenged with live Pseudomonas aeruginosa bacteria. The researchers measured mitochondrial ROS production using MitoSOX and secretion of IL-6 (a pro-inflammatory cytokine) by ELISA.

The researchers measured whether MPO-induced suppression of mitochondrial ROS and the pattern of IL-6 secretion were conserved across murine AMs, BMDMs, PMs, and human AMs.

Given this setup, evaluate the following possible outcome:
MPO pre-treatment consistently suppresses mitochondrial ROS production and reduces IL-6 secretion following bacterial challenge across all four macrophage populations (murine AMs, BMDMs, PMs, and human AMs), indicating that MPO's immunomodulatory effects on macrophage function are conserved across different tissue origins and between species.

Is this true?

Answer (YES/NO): NO